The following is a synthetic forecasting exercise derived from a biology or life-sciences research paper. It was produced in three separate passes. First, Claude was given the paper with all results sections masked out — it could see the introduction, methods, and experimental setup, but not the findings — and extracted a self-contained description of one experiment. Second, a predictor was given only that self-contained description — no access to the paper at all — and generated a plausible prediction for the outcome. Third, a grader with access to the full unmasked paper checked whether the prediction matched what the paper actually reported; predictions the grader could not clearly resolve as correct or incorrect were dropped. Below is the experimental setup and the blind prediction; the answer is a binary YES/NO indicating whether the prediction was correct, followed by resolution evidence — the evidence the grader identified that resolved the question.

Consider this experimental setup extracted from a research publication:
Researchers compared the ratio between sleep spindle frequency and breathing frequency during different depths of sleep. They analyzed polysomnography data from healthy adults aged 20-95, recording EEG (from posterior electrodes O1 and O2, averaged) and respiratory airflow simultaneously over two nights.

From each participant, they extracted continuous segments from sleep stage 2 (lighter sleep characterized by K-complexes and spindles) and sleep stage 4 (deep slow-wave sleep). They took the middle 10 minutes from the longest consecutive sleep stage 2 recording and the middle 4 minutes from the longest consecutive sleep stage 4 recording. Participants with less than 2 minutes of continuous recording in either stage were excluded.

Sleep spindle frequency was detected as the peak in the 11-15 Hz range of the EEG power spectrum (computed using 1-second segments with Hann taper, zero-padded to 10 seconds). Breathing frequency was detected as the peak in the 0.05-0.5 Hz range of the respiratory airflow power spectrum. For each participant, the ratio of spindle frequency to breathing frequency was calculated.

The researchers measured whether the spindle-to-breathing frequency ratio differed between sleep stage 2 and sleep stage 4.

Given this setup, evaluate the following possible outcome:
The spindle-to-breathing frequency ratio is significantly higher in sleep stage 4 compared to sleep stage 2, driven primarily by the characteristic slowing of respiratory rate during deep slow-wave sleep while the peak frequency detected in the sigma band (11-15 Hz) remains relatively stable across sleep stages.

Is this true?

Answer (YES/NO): NO